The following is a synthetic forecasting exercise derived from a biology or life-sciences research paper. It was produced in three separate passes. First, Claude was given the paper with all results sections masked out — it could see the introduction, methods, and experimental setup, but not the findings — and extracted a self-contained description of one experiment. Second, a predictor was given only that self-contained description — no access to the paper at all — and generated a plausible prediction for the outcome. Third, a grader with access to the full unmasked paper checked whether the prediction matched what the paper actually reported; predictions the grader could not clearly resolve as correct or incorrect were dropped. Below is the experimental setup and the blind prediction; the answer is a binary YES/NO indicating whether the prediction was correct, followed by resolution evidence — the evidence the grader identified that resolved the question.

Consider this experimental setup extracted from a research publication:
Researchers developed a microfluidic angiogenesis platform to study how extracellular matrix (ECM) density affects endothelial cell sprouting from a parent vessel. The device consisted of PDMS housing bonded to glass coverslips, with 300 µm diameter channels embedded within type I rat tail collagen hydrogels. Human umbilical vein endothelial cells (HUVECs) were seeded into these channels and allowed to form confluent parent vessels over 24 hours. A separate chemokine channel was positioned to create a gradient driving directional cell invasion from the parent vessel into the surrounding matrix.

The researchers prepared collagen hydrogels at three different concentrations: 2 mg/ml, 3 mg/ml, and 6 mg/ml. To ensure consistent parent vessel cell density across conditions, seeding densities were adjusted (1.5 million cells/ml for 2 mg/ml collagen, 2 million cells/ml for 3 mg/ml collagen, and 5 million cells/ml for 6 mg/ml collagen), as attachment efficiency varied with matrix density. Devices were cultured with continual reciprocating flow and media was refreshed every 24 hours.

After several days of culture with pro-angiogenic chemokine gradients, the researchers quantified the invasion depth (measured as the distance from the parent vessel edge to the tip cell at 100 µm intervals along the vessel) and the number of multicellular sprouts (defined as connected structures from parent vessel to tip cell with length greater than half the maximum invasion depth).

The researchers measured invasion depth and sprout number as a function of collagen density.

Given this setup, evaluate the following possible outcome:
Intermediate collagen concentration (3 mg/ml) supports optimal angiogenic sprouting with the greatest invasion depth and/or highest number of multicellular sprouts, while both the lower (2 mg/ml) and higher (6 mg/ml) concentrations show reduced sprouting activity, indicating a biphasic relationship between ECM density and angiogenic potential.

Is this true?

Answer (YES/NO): NO